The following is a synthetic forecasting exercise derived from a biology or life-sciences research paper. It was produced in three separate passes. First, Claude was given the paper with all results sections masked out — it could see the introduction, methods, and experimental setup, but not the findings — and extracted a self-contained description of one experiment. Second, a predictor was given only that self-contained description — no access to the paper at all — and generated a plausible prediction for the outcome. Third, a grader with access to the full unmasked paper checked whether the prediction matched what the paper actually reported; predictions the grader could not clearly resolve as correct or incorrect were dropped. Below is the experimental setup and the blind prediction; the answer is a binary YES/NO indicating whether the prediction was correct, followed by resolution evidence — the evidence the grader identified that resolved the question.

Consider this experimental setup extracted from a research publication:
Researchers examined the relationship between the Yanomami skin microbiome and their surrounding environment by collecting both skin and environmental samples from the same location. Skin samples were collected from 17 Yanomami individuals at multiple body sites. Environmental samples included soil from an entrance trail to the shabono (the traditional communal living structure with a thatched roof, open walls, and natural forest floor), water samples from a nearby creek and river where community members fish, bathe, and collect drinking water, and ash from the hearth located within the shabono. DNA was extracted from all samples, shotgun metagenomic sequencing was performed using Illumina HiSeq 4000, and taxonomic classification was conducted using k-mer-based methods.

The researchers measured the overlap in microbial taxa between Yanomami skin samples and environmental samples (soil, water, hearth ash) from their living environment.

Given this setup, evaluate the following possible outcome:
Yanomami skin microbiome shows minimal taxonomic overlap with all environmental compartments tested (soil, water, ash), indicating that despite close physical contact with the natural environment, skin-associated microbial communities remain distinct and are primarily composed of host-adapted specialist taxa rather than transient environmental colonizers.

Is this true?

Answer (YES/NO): NO